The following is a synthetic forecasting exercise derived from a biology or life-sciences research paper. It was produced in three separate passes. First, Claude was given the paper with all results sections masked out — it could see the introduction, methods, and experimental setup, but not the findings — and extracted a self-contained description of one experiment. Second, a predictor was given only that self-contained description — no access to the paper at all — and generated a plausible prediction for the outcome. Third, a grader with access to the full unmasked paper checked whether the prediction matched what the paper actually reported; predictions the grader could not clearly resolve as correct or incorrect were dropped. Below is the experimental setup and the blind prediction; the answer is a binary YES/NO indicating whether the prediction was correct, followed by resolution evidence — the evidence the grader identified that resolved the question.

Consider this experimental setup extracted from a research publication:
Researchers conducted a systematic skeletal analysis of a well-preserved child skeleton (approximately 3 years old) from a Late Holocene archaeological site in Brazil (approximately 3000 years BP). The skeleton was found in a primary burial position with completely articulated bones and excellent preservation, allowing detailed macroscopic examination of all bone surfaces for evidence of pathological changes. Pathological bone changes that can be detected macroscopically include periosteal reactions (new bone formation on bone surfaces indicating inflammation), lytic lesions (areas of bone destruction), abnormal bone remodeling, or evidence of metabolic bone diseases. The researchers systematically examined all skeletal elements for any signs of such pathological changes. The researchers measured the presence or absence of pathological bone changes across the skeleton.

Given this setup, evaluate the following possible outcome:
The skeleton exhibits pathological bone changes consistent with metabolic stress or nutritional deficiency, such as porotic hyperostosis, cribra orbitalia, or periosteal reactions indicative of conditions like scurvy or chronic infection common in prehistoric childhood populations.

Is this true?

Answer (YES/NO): NO